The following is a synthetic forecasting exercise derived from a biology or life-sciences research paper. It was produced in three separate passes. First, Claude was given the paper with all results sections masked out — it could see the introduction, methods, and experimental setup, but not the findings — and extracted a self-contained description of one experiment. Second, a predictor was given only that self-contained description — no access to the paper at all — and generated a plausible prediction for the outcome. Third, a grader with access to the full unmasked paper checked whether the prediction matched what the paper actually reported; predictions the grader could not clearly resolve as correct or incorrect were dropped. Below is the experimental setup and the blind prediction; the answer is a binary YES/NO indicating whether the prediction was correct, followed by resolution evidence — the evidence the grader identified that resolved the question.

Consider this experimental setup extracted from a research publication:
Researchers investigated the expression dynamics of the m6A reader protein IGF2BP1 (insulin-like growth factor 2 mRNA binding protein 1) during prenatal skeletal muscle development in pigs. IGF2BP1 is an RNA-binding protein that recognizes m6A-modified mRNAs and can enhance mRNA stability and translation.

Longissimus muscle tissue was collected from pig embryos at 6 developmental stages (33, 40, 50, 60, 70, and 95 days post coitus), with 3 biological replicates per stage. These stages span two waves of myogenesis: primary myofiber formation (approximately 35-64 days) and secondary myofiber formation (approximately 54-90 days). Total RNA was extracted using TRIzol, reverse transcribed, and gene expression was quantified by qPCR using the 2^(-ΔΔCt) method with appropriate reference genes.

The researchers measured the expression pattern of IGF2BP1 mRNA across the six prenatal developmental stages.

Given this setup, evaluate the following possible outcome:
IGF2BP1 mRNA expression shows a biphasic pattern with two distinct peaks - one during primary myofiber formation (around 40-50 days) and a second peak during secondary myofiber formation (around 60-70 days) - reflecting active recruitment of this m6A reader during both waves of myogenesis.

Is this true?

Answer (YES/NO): NO